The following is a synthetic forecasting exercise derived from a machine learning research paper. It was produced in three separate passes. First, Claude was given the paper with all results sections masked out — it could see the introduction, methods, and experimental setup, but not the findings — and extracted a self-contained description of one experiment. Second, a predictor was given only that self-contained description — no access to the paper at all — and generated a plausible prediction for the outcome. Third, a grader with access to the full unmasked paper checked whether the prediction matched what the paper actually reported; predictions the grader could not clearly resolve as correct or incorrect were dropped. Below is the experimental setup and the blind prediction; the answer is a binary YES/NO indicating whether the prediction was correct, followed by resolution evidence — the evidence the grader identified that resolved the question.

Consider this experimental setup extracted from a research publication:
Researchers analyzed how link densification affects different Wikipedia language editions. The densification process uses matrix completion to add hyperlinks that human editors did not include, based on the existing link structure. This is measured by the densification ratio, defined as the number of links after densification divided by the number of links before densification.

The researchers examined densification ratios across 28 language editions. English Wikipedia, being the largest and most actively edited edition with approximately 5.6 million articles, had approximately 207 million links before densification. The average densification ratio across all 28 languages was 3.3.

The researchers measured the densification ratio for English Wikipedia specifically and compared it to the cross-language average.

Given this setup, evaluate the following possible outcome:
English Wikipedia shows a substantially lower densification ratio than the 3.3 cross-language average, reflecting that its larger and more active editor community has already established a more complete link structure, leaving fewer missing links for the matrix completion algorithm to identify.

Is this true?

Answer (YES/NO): NO